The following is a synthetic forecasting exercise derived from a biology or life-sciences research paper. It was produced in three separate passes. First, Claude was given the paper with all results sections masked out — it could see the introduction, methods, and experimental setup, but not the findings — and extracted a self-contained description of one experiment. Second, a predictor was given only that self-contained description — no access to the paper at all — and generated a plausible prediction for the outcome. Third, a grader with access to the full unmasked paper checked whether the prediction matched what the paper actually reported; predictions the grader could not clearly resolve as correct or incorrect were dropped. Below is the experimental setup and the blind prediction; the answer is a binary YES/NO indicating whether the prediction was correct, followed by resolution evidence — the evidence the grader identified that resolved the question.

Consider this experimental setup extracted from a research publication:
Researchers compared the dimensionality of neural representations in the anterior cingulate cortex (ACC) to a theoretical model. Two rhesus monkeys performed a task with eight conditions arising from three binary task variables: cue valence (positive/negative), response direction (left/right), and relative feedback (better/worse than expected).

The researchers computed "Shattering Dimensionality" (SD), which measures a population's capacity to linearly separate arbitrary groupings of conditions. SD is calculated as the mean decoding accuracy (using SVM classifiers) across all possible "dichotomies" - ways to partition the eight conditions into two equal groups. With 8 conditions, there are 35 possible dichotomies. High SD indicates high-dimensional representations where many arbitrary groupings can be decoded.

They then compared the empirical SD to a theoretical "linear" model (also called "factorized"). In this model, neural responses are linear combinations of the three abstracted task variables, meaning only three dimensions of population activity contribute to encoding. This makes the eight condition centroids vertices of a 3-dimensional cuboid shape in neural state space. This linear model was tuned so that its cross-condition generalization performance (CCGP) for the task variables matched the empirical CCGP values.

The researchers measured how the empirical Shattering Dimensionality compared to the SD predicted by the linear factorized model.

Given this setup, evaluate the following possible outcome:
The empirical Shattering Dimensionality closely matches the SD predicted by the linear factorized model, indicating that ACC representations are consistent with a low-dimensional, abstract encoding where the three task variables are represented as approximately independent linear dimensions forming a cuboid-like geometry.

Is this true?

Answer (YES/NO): YES